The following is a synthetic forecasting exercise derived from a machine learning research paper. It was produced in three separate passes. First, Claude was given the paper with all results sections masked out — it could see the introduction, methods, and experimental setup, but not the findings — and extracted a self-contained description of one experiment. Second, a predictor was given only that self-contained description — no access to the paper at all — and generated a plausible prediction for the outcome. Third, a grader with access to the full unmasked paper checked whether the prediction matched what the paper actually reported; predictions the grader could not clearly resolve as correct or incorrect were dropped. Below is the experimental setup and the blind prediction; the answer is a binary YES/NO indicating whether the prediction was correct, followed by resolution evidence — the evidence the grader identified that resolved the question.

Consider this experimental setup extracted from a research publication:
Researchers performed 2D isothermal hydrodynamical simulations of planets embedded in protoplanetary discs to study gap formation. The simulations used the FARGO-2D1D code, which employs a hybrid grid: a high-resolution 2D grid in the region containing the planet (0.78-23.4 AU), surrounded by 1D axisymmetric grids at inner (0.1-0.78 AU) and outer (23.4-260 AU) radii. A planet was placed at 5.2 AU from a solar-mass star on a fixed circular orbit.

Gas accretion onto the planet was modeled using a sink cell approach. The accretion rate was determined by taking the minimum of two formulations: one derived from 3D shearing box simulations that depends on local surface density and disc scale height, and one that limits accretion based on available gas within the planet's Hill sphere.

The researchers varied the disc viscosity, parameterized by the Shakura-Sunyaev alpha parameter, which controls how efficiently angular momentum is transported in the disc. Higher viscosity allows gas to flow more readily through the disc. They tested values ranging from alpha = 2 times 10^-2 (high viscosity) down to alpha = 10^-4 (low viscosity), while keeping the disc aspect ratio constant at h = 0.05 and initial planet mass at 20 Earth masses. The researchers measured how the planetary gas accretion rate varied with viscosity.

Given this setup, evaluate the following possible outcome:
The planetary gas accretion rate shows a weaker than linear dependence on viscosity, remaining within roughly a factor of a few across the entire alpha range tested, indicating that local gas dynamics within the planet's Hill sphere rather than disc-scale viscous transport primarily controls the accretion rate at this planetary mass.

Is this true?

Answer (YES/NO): NO